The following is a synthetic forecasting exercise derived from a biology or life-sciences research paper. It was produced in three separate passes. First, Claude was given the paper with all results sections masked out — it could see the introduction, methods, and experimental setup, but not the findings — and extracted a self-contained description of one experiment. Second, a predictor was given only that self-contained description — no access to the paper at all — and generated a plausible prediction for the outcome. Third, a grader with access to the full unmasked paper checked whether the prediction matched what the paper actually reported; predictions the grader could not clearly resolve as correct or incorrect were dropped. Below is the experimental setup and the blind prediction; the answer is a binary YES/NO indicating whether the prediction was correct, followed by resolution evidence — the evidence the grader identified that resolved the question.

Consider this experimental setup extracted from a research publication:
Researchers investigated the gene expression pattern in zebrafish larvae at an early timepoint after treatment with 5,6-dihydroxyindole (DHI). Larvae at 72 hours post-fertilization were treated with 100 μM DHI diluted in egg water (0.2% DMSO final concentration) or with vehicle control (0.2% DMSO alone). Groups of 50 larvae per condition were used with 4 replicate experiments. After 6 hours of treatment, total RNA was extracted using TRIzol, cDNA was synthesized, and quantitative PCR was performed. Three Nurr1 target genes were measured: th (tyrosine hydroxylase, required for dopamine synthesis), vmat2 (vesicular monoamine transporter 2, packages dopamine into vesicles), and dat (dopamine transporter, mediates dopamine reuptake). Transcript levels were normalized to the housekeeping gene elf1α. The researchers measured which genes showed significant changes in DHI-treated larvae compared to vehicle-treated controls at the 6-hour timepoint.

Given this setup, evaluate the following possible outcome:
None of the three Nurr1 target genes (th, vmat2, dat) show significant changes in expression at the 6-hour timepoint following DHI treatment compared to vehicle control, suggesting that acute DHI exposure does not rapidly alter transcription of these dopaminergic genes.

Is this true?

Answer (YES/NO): NO